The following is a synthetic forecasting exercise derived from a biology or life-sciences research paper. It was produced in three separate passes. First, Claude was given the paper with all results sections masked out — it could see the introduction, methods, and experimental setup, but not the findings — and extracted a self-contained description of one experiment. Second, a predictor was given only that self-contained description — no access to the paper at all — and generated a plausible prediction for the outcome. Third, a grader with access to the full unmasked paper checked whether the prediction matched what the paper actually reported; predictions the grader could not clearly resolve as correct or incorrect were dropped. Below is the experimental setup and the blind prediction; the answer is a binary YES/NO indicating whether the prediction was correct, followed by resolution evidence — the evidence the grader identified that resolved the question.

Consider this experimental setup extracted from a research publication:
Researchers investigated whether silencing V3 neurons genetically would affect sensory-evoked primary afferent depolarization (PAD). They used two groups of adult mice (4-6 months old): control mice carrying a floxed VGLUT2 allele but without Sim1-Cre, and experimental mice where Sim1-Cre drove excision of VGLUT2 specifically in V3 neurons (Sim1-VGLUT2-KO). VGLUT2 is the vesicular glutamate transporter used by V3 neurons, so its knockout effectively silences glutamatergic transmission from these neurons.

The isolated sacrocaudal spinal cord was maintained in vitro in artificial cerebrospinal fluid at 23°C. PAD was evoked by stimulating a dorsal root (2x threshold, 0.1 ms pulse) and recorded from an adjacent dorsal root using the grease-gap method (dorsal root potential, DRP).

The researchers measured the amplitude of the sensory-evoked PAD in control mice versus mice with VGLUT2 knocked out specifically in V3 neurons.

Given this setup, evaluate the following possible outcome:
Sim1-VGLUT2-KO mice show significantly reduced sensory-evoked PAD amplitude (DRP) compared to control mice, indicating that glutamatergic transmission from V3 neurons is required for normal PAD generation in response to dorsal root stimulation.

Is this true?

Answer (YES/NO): YES